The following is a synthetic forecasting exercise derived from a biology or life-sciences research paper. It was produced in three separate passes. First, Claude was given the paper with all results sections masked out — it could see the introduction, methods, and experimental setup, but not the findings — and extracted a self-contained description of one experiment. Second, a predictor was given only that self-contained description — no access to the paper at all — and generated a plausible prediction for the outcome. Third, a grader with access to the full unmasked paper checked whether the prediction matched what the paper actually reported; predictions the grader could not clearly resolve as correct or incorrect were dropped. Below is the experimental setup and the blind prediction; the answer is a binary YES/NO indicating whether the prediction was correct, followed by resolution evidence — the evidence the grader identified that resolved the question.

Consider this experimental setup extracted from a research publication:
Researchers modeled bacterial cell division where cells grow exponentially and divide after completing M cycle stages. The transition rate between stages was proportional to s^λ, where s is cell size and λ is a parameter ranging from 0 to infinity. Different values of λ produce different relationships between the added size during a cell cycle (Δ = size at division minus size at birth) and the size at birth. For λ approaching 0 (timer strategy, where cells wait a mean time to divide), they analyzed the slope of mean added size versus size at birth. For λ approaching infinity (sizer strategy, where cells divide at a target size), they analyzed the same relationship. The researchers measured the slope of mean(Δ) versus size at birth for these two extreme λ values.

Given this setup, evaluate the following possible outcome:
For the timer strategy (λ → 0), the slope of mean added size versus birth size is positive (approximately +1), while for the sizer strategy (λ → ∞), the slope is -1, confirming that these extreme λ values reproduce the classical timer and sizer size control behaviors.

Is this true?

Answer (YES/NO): YES